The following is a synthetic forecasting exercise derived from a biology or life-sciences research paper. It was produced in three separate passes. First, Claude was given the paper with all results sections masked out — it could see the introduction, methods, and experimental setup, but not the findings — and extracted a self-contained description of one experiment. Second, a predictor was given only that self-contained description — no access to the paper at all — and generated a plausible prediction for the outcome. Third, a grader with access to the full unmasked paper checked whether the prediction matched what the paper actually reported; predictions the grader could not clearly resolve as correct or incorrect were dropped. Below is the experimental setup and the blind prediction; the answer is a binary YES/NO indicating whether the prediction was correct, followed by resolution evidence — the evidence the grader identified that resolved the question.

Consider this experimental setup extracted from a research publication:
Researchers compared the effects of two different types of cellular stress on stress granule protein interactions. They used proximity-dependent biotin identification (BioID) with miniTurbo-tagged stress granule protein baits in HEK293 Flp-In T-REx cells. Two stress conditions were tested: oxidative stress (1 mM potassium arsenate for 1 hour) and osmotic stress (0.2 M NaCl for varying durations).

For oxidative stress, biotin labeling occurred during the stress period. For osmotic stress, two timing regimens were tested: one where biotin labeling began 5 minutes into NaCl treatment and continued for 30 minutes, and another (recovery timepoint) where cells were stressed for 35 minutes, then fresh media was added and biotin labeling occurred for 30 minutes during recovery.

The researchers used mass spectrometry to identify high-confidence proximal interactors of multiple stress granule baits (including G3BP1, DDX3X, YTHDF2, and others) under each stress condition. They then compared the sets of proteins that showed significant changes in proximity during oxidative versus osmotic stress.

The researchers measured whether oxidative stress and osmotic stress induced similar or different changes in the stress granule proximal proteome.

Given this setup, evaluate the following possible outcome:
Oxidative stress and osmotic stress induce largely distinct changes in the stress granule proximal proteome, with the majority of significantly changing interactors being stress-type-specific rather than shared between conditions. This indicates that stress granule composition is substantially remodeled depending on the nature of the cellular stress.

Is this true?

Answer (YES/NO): YES